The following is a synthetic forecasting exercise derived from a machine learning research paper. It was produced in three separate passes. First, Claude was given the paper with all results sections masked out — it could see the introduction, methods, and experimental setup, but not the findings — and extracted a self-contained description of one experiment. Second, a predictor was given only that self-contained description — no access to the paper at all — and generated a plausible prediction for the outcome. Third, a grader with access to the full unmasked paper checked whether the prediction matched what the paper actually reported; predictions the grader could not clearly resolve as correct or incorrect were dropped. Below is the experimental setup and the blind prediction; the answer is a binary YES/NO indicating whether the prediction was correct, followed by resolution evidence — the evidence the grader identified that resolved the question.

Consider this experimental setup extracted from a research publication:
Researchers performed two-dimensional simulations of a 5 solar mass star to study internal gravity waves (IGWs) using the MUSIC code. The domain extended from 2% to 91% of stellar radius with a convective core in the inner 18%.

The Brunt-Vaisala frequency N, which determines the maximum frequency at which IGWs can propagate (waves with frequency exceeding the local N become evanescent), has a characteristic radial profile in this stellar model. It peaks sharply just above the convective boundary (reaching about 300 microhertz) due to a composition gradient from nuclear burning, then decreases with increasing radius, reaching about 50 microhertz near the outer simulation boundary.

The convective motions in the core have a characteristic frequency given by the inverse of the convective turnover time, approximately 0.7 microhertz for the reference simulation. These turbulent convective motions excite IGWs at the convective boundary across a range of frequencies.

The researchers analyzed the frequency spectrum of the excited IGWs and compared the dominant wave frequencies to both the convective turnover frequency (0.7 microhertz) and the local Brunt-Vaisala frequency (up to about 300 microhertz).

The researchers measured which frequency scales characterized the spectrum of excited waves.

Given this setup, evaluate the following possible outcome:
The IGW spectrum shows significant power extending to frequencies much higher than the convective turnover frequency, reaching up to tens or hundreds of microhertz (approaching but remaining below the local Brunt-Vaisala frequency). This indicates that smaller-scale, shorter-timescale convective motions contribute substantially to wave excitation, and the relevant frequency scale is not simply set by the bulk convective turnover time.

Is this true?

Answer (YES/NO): NO